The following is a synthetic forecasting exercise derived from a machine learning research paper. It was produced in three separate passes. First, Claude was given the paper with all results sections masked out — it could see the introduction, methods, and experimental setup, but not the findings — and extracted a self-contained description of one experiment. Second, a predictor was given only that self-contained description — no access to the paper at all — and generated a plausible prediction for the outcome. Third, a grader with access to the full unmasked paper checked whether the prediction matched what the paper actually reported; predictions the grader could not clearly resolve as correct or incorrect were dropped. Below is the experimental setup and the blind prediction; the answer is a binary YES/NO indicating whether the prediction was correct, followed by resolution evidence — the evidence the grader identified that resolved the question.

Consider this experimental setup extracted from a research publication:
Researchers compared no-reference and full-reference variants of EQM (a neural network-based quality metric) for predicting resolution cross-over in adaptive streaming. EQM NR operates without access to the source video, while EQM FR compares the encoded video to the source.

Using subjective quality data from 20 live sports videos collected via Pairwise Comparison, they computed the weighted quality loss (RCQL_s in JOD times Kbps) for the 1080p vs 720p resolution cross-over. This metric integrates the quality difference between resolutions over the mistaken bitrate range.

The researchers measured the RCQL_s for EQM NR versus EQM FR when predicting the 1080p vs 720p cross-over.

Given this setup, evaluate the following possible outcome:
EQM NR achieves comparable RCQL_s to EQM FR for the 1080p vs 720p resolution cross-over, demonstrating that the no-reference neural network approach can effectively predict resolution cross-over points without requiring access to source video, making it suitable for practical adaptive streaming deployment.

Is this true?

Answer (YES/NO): NO